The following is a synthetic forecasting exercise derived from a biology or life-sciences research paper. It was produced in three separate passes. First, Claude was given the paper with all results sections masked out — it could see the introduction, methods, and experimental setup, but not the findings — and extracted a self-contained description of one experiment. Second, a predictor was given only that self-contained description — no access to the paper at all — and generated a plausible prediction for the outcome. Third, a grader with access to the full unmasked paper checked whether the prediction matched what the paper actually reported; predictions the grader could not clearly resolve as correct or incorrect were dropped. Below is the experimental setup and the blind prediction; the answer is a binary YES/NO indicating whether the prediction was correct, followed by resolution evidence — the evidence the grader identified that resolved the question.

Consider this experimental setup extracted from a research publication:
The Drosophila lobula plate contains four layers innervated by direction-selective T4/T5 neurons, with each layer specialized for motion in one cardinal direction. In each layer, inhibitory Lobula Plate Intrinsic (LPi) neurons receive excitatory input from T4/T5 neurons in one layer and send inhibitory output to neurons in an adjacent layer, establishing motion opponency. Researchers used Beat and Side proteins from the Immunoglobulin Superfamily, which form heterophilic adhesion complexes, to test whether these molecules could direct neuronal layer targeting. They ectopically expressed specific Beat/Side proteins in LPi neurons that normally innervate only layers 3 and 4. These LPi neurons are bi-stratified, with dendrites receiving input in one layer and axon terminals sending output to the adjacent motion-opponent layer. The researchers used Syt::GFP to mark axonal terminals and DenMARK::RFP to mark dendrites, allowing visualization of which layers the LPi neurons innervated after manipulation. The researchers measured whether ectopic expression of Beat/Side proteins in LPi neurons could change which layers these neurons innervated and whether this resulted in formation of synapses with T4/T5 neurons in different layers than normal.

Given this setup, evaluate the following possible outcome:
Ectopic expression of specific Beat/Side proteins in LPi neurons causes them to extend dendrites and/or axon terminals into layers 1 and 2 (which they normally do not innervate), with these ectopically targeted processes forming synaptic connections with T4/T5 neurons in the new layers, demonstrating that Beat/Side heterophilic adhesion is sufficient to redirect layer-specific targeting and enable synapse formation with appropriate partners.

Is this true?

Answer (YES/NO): NO